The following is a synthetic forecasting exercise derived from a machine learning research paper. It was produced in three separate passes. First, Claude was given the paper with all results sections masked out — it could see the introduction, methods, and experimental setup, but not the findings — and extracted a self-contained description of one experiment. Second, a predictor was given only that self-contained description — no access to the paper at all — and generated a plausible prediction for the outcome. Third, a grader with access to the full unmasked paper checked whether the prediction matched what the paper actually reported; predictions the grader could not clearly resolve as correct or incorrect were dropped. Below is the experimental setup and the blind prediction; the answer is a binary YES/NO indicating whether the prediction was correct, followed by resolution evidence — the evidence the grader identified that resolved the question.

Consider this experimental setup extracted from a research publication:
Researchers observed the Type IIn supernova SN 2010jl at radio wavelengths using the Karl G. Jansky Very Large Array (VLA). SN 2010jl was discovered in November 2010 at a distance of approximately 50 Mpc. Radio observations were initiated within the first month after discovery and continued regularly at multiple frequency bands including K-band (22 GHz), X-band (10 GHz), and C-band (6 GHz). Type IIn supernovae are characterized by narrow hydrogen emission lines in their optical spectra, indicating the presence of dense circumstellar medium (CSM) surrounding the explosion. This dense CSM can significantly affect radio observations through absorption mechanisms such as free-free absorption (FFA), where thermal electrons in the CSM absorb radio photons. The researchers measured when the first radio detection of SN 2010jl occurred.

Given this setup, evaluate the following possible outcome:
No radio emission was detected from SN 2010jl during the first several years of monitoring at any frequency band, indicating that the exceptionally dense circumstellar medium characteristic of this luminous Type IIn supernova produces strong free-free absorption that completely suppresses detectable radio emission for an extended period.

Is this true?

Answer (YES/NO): NO